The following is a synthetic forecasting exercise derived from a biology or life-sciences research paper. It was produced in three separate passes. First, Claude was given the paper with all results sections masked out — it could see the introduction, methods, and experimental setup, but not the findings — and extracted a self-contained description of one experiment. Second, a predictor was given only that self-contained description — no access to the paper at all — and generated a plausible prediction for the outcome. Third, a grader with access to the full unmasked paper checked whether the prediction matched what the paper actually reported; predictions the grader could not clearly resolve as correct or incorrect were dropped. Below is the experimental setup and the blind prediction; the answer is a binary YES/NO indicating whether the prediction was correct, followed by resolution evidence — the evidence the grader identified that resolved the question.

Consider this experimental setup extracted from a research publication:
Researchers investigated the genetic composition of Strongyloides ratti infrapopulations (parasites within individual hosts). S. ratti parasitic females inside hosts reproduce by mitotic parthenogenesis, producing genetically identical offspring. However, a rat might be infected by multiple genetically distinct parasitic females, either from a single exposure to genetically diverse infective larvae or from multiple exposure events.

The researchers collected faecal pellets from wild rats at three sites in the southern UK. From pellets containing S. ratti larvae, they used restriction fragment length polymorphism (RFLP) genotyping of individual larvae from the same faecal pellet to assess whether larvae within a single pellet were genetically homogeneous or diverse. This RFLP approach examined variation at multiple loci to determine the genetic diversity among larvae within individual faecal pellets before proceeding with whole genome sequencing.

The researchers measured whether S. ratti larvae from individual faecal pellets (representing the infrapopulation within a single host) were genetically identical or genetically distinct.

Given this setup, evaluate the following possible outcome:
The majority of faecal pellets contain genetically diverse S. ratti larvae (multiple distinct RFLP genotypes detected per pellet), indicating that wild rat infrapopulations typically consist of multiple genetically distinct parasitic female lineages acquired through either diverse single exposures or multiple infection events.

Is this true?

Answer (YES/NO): YES